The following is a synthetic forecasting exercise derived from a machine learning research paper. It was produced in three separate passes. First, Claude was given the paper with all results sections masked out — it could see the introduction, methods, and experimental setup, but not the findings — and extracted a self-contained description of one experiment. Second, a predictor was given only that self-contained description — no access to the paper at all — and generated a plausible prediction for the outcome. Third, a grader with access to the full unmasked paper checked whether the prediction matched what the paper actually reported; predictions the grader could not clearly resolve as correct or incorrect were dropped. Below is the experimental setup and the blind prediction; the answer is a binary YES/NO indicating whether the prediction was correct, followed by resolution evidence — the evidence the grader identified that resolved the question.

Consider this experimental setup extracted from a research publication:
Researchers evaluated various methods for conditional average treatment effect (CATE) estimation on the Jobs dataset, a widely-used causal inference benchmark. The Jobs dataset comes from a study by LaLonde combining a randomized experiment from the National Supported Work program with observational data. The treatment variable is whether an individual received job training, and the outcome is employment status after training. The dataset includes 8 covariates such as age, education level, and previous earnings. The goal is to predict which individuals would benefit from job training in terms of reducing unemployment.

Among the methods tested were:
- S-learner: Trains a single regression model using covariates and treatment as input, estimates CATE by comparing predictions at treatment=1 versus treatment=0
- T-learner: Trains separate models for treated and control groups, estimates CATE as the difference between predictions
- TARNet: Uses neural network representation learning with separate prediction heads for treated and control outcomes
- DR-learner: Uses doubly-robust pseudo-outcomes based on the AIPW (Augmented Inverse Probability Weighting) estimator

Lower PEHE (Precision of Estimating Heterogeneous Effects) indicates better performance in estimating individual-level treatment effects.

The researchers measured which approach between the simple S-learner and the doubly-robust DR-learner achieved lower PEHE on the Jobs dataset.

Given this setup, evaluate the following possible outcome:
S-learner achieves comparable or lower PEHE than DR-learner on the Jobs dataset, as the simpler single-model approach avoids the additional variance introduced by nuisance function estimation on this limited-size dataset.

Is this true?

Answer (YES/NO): YES